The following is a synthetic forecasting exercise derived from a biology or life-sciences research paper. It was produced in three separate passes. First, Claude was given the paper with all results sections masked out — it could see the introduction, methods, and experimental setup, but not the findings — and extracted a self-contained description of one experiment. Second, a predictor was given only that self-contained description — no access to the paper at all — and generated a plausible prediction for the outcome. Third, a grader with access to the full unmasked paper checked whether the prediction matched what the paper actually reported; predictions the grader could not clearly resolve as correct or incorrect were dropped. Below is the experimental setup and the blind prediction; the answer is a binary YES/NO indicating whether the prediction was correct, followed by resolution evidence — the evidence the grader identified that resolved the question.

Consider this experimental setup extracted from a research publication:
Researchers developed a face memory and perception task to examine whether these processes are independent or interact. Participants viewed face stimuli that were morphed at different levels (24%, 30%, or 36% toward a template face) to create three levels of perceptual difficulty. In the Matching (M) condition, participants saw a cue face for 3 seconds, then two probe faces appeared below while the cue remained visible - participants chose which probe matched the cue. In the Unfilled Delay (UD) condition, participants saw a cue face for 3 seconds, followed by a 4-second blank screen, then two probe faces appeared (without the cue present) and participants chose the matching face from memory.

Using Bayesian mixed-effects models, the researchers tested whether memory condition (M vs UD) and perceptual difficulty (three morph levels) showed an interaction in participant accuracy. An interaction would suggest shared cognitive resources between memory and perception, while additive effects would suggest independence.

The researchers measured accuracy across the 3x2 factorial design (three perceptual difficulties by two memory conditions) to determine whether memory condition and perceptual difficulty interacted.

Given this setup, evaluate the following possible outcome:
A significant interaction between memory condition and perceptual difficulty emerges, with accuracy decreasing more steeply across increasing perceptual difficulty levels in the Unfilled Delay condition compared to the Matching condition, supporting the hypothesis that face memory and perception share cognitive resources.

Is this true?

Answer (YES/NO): NO